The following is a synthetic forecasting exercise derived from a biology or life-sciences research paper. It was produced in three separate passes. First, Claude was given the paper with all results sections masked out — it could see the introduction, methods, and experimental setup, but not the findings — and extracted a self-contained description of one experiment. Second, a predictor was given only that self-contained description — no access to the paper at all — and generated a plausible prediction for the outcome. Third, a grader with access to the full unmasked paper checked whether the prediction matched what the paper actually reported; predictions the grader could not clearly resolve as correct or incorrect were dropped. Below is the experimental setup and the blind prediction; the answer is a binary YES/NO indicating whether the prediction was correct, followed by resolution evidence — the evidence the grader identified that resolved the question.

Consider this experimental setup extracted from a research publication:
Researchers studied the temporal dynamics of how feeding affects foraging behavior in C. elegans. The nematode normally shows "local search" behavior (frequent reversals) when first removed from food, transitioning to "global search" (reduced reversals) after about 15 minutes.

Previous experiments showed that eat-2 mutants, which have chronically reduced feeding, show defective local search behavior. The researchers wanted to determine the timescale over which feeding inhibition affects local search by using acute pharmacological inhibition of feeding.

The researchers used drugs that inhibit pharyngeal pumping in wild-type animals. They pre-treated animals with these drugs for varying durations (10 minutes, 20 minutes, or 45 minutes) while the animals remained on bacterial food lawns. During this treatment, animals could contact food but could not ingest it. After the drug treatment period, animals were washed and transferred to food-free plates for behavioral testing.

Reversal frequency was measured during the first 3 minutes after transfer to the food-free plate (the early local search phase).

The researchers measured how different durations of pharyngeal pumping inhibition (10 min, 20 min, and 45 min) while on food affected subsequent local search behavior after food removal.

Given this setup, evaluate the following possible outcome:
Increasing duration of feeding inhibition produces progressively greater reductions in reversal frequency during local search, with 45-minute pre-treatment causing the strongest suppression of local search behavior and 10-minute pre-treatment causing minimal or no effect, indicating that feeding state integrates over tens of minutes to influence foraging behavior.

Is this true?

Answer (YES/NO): NO